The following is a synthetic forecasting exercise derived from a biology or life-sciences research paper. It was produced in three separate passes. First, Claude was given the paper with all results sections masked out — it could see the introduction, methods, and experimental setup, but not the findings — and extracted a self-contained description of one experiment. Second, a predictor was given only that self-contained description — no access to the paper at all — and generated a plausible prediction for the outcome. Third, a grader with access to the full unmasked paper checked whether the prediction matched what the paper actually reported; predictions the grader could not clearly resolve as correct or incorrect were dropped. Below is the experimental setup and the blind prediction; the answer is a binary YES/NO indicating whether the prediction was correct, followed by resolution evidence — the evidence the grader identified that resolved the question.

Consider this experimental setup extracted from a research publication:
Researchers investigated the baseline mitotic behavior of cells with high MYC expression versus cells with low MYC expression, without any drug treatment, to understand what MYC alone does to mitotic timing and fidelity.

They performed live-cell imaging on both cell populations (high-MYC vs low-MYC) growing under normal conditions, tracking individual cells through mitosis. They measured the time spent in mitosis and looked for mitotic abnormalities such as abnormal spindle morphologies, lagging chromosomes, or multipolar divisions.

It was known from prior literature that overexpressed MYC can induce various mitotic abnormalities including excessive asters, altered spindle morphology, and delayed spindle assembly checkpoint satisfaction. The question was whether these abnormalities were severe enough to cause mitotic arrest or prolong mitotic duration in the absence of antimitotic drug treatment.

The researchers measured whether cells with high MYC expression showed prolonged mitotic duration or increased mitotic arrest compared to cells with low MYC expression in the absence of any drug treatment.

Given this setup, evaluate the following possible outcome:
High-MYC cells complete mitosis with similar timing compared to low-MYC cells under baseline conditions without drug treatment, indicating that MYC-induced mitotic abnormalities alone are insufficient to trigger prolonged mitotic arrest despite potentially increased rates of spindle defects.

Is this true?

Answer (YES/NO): NO